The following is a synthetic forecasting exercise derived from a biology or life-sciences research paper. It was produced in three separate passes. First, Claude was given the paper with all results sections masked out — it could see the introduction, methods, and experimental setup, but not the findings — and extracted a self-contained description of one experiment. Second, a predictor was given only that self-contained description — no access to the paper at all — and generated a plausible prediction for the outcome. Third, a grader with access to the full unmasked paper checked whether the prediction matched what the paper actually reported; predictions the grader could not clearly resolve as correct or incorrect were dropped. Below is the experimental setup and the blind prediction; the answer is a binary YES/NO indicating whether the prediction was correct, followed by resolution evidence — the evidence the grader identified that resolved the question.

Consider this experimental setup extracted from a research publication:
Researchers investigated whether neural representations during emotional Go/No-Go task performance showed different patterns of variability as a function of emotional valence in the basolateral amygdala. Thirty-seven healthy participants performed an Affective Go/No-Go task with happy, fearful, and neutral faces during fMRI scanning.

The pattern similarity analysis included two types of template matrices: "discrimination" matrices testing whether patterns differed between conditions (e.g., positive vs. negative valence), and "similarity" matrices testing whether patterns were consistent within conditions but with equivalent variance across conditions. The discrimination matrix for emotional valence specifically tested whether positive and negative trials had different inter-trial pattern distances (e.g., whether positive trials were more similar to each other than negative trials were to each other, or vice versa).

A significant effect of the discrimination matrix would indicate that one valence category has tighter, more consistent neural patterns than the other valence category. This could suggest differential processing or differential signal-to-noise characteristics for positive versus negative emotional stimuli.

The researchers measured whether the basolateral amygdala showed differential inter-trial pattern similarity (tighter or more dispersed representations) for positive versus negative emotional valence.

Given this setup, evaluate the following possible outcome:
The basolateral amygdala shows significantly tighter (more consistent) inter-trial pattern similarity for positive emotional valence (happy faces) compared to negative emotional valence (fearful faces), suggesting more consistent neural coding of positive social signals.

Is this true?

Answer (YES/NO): YES